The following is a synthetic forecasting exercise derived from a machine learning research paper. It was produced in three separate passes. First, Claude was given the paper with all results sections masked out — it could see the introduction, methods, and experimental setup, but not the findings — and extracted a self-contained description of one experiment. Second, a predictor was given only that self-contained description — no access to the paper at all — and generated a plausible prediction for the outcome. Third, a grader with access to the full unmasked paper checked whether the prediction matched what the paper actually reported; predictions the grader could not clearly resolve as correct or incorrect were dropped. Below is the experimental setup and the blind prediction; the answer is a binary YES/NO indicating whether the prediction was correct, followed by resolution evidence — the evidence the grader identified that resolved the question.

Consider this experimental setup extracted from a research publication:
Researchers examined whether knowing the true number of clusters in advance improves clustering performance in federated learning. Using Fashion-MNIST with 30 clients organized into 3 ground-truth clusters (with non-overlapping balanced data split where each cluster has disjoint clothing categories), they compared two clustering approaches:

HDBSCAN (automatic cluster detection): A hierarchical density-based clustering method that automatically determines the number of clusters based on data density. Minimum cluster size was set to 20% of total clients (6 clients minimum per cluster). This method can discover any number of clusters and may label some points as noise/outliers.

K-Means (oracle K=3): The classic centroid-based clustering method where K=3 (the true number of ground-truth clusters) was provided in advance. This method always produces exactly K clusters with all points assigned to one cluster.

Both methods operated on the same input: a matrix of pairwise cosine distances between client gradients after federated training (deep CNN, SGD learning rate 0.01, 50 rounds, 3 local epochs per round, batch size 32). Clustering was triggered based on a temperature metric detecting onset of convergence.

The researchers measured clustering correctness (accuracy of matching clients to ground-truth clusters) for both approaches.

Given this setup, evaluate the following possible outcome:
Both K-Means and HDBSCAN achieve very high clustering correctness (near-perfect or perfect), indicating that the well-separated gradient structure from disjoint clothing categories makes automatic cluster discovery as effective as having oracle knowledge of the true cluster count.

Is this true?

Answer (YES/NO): YES